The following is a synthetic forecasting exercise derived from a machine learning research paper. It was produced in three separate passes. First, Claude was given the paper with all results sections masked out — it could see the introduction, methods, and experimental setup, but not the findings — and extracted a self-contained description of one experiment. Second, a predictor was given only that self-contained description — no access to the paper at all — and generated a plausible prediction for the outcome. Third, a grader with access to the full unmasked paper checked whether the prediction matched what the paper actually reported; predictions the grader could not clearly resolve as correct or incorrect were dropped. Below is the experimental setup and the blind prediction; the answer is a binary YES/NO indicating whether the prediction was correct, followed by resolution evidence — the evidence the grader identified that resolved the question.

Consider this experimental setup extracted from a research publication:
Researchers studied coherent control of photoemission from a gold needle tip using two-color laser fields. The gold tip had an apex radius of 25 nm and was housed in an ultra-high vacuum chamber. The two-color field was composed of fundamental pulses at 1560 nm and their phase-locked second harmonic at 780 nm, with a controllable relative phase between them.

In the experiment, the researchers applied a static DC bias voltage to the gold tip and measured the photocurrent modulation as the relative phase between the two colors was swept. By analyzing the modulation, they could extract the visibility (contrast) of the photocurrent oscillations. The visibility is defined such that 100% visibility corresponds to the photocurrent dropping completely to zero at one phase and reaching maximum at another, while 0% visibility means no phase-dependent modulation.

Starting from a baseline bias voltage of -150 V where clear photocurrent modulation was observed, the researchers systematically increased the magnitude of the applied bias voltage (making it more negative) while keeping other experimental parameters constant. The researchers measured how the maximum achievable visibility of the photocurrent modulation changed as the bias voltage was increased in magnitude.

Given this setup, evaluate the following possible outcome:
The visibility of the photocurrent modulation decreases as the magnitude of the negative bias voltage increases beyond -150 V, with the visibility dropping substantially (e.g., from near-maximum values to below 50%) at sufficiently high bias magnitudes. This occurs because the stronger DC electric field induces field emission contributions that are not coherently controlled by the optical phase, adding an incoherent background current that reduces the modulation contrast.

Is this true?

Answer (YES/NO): NO